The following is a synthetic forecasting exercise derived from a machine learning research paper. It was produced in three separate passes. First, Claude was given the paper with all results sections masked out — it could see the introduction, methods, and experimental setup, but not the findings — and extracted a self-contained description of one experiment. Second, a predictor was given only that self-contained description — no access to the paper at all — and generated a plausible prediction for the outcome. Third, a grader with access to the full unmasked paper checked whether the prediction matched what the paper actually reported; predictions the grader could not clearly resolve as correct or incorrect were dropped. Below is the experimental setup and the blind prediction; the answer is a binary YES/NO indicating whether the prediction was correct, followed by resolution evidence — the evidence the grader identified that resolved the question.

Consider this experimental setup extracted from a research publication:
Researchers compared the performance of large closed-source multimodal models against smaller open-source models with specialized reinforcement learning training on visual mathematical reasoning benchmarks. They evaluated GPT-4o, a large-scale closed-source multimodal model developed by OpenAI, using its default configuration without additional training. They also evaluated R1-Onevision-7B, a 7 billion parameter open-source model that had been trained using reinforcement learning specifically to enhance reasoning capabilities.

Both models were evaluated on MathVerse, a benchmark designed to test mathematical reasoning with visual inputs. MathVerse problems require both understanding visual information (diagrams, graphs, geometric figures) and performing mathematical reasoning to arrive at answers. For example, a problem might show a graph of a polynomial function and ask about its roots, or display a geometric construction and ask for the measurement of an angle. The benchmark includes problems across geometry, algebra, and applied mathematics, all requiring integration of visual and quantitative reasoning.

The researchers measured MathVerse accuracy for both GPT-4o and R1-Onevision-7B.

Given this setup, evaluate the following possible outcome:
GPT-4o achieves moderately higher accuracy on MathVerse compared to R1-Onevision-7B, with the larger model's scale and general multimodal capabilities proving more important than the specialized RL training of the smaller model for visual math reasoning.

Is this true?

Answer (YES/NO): NO